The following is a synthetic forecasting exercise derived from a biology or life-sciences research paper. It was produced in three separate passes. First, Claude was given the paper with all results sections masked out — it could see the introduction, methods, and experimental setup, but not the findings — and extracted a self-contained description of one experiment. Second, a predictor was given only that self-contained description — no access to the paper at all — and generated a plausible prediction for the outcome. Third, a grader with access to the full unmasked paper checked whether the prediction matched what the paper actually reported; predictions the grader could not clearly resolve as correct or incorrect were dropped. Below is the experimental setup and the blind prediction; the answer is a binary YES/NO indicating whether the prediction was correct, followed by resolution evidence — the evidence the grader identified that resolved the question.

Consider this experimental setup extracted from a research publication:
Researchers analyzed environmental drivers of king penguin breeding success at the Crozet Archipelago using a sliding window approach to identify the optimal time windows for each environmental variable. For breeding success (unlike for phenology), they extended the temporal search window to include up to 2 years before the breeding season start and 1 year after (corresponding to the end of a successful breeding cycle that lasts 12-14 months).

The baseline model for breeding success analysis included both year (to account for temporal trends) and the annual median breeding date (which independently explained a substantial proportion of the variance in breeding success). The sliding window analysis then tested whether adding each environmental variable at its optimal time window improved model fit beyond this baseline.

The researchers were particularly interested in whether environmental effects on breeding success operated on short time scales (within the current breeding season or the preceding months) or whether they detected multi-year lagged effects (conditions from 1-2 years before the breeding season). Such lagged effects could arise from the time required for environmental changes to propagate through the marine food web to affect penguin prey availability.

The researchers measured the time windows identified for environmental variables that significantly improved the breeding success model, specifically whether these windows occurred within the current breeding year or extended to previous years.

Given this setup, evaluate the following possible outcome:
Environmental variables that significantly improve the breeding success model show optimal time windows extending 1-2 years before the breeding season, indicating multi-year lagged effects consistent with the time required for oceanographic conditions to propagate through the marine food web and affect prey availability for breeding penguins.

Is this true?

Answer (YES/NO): YES